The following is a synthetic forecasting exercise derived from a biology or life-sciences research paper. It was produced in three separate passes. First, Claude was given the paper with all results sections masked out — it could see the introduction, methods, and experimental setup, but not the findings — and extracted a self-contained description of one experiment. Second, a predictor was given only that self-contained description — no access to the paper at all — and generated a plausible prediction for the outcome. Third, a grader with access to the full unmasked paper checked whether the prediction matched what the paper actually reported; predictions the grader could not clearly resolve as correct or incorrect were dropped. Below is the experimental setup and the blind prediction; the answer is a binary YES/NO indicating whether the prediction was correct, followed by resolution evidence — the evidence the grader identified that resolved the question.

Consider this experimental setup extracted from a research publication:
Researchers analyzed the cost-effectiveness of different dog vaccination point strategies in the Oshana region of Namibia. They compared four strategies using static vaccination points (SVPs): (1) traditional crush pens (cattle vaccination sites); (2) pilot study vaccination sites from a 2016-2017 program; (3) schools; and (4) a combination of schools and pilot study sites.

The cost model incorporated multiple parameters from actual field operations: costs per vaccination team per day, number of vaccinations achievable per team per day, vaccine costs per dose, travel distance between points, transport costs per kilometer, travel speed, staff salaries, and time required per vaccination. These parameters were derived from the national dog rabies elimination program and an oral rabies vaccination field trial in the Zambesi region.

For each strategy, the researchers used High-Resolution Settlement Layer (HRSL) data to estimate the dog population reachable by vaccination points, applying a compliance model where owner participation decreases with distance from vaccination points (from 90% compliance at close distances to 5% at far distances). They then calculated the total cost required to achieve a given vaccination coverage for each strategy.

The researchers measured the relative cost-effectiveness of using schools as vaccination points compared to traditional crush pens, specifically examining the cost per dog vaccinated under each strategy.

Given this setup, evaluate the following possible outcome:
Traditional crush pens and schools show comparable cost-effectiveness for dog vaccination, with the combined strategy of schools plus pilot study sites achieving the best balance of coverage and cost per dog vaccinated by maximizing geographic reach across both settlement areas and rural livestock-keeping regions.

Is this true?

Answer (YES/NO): NO